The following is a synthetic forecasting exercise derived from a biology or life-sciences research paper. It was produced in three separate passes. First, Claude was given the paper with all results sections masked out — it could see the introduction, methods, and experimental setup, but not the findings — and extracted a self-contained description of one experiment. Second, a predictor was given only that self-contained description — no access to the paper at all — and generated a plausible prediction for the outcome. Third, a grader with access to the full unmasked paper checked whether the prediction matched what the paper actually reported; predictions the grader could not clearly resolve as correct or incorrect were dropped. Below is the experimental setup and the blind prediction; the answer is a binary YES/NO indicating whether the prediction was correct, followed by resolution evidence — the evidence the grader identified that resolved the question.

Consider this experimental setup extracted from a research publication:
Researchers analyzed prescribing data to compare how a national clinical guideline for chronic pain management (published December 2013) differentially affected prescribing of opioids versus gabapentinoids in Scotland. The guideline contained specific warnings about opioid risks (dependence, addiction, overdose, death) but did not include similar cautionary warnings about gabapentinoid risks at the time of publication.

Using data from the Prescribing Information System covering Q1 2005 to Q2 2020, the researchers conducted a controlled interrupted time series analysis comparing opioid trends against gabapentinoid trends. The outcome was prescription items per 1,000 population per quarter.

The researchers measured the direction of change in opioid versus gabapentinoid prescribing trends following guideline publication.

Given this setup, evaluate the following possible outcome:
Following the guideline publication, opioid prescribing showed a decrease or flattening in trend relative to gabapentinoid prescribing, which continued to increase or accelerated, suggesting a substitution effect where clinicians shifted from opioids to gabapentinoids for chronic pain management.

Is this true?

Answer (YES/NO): YES